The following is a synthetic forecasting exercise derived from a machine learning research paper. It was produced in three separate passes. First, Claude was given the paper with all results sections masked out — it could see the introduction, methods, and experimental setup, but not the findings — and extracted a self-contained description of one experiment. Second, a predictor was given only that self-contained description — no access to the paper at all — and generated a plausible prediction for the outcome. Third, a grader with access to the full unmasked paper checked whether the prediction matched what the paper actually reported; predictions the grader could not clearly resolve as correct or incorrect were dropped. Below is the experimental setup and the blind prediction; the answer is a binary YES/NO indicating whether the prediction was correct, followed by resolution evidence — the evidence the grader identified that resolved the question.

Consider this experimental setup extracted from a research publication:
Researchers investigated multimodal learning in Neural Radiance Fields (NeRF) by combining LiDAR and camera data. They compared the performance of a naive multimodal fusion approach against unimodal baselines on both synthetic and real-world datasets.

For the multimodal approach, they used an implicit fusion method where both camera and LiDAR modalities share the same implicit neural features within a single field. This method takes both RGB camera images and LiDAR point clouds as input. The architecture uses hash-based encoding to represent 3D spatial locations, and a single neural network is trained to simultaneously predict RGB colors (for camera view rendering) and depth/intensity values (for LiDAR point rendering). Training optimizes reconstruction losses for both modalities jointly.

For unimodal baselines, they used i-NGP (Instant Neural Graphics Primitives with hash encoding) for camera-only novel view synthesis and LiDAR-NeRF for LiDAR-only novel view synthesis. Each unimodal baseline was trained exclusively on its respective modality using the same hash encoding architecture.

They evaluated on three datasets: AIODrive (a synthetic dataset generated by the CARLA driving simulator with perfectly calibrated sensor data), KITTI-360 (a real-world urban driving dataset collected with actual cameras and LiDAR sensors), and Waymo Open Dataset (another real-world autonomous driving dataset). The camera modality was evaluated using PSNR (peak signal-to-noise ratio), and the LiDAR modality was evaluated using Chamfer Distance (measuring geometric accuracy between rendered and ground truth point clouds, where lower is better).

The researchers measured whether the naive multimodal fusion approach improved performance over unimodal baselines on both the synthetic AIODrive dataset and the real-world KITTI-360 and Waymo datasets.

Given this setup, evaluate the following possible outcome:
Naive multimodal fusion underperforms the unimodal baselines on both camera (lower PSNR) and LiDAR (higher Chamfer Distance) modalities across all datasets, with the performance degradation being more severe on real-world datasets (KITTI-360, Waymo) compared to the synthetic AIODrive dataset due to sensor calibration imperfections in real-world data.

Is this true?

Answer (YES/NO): NO